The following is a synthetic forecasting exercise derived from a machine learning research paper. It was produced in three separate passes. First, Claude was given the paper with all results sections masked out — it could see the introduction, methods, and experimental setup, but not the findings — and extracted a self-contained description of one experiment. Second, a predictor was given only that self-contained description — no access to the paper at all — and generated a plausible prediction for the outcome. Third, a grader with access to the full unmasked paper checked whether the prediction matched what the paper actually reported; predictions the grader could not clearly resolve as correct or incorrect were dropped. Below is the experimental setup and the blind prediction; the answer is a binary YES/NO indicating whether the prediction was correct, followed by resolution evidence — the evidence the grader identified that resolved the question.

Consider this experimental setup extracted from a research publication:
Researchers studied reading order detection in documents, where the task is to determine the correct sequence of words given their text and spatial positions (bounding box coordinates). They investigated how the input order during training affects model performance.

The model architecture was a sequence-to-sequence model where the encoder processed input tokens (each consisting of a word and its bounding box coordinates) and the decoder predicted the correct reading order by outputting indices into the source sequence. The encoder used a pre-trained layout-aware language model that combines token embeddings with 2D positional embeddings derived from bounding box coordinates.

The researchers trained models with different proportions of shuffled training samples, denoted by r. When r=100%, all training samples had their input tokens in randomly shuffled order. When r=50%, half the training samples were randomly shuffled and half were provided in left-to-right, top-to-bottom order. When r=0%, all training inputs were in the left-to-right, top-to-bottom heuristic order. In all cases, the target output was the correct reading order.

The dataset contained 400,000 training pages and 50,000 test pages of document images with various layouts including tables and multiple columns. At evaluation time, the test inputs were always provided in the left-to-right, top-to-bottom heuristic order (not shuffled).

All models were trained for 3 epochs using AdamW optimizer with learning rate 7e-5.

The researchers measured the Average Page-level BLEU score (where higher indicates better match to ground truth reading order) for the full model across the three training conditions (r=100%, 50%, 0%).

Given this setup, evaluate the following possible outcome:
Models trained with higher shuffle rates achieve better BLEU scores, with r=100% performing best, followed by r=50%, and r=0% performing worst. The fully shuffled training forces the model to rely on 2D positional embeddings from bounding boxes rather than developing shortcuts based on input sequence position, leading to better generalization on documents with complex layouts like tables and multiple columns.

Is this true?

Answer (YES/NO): NO